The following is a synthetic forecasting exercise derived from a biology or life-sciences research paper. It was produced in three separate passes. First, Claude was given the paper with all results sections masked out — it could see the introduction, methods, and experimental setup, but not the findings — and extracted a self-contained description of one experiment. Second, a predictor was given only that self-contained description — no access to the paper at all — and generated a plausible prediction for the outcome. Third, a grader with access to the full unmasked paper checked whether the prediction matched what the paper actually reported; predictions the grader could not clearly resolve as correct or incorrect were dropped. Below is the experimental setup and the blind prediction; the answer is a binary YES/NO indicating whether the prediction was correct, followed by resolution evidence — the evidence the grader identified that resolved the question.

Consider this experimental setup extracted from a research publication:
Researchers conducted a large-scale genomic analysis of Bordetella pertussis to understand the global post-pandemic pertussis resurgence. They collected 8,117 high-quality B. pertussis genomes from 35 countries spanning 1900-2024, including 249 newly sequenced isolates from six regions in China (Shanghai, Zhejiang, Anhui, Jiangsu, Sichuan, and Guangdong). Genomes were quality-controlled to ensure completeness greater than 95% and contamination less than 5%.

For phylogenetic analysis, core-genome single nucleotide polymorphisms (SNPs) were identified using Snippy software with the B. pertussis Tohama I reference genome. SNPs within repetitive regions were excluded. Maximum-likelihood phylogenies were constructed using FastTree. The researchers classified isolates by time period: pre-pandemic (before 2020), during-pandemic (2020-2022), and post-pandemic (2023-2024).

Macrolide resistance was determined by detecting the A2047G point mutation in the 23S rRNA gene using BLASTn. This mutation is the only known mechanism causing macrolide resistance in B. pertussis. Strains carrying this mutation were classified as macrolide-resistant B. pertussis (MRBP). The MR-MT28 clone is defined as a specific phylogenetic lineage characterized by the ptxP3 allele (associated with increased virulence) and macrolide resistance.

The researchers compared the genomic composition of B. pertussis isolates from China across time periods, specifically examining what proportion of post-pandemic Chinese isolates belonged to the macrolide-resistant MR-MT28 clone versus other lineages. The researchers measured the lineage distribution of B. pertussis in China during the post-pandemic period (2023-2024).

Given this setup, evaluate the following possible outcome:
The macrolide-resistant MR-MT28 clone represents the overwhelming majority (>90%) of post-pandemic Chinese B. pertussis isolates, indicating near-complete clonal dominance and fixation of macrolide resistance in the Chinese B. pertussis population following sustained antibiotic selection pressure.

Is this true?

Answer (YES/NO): YES